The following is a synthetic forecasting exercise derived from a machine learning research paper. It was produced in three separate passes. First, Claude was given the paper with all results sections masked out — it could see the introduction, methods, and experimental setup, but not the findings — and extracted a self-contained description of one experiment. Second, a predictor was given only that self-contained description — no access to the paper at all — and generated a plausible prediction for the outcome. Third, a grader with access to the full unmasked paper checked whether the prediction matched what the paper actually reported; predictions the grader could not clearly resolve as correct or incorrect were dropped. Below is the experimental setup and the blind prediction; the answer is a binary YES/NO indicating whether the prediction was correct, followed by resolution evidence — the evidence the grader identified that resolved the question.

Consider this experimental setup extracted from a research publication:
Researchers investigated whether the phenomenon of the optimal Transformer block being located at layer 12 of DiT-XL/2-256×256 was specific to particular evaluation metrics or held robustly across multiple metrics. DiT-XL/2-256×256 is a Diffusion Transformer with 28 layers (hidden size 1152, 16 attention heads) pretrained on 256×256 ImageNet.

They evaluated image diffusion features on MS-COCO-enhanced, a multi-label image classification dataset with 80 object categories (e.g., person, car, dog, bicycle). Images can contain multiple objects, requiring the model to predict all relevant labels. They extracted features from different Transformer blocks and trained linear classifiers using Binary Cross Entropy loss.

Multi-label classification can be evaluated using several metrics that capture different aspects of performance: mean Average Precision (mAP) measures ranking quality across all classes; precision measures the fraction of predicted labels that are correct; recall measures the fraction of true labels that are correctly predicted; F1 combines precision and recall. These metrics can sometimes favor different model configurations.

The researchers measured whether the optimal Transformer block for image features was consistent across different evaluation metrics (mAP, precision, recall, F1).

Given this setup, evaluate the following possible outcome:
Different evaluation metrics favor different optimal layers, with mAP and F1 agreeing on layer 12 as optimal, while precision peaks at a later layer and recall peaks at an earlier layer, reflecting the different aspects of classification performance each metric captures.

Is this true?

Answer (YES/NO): NO